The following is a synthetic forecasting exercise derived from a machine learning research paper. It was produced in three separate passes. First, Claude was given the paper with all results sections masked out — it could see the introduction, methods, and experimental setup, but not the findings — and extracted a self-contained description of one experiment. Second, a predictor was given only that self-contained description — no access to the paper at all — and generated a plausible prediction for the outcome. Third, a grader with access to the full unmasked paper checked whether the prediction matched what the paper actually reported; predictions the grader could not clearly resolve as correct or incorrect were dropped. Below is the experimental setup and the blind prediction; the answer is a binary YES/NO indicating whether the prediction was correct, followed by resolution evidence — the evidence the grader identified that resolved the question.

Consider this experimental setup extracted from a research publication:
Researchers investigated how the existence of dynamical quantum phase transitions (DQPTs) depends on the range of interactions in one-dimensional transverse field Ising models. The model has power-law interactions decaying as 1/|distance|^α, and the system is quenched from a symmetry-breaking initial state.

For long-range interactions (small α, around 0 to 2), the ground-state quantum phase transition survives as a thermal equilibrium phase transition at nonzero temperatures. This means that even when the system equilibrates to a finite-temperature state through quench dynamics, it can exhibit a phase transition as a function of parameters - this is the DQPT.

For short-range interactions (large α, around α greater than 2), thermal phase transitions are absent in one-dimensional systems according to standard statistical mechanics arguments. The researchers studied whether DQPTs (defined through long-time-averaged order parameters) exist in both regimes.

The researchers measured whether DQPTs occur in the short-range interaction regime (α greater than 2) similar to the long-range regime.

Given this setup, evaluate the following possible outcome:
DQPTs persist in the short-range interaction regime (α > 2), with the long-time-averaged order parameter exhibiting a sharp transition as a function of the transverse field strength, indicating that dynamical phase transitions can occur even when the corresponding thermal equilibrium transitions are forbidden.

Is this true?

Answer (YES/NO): NO